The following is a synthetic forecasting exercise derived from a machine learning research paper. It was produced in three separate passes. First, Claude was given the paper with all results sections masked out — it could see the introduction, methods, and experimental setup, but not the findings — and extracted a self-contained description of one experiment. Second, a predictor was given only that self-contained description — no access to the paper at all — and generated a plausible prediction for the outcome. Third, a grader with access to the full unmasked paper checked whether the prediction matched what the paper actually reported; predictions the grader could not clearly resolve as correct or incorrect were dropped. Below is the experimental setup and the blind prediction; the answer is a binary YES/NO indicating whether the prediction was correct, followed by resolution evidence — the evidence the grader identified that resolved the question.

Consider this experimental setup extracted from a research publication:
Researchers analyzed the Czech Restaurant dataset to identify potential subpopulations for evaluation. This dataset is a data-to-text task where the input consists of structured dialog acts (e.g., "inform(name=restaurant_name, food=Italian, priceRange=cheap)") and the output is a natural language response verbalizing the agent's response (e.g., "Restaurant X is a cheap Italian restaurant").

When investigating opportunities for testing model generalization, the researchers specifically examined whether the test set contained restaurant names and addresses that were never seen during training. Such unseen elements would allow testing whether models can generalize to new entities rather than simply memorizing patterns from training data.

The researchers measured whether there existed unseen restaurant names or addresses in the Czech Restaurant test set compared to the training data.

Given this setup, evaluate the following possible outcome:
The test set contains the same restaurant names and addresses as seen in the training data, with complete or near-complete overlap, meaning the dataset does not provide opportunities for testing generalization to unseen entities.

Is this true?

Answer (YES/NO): YES